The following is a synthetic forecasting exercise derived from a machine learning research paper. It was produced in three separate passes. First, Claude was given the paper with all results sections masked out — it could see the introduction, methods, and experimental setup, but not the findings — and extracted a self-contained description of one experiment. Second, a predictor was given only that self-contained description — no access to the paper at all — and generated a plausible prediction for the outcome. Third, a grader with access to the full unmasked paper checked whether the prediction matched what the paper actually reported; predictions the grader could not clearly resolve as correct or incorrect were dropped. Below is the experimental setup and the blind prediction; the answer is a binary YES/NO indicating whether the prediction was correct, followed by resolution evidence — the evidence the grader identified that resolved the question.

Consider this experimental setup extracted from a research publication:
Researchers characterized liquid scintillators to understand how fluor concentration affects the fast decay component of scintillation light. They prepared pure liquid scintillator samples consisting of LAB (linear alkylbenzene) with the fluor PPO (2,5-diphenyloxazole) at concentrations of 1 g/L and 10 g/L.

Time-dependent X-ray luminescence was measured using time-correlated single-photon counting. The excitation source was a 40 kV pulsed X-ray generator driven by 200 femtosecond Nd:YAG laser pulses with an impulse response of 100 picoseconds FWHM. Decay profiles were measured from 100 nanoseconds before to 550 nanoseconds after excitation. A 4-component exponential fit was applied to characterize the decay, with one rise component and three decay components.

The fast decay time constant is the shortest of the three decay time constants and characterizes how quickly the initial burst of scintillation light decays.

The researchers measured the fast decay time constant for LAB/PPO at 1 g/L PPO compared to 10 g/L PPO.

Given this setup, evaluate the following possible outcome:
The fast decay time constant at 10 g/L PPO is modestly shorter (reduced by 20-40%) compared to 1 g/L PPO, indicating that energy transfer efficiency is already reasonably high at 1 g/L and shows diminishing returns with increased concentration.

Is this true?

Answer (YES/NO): NO